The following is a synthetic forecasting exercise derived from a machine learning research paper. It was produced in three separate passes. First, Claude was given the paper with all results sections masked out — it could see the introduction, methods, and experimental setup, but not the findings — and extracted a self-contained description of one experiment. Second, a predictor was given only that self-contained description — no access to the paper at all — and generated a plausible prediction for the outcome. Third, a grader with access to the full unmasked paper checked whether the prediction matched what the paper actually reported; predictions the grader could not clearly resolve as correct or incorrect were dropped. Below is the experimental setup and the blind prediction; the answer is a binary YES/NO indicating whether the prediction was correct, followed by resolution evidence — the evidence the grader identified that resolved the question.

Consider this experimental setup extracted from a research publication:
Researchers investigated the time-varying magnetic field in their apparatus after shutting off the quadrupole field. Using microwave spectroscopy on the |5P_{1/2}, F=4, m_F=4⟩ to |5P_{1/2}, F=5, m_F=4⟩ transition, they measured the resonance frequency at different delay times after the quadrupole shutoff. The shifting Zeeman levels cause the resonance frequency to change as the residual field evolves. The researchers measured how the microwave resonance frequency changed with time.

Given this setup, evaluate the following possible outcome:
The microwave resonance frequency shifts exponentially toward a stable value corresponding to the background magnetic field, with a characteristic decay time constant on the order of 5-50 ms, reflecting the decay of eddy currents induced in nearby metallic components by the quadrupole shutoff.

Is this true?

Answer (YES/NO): NO